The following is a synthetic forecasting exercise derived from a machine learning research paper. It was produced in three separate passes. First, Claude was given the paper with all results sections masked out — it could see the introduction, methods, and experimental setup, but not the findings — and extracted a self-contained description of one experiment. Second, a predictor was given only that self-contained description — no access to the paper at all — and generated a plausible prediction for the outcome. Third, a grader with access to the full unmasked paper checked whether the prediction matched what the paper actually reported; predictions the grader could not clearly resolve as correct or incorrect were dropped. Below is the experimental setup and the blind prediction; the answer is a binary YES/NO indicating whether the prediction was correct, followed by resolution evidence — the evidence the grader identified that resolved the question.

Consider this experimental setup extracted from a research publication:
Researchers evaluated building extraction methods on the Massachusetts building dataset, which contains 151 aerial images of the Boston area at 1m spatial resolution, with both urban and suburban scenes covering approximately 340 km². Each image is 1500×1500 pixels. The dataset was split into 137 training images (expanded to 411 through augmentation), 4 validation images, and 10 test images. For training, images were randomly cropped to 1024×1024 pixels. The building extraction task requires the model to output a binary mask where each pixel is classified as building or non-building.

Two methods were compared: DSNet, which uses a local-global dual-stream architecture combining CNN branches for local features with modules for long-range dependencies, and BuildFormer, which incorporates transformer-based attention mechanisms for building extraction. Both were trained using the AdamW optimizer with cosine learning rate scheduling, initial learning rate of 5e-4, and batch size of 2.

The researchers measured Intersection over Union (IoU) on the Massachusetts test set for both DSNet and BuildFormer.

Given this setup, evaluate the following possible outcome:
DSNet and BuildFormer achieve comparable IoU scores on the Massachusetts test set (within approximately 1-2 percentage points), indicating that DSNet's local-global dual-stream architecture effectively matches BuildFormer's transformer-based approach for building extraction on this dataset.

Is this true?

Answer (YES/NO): YES